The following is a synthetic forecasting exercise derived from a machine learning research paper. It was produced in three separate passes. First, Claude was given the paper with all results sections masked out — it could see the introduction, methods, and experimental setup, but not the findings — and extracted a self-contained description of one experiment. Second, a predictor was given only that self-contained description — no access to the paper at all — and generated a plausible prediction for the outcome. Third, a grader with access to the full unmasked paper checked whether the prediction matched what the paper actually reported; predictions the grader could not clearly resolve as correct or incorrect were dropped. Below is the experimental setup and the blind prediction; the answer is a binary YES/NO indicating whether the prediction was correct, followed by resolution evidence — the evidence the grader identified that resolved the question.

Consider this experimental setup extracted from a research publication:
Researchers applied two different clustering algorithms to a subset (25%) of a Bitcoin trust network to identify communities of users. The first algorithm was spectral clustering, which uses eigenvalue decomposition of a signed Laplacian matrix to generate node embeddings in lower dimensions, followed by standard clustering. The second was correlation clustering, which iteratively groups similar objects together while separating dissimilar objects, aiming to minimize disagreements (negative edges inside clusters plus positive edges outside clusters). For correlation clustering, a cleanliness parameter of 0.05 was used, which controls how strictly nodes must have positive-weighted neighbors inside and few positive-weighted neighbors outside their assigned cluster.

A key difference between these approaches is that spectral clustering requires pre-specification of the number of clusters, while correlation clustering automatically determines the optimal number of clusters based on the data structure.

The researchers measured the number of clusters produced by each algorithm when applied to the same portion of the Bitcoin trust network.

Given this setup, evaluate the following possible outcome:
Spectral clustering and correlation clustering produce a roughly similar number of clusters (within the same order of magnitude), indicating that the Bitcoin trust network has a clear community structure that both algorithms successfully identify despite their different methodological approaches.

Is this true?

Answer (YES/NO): NO